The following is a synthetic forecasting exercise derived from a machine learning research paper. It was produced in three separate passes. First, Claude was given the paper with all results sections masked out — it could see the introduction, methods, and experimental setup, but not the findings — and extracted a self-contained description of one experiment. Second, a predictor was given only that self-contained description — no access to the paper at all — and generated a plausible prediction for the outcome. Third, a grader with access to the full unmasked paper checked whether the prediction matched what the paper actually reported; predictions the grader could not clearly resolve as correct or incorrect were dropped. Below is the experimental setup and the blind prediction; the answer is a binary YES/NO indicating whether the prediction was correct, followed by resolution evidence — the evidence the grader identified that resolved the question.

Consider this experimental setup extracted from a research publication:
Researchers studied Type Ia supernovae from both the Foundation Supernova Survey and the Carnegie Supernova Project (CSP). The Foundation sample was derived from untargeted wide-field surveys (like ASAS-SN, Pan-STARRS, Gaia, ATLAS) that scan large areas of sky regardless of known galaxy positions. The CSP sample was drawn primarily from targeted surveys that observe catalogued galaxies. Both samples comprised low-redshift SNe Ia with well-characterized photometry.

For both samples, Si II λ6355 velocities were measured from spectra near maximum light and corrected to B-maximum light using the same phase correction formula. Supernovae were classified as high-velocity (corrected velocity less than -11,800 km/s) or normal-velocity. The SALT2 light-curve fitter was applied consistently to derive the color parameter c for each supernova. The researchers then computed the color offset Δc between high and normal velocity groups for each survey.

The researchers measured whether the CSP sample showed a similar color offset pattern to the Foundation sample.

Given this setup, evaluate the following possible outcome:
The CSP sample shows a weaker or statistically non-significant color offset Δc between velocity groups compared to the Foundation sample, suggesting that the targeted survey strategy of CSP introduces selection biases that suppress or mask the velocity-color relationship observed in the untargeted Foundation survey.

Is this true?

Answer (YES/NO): NO